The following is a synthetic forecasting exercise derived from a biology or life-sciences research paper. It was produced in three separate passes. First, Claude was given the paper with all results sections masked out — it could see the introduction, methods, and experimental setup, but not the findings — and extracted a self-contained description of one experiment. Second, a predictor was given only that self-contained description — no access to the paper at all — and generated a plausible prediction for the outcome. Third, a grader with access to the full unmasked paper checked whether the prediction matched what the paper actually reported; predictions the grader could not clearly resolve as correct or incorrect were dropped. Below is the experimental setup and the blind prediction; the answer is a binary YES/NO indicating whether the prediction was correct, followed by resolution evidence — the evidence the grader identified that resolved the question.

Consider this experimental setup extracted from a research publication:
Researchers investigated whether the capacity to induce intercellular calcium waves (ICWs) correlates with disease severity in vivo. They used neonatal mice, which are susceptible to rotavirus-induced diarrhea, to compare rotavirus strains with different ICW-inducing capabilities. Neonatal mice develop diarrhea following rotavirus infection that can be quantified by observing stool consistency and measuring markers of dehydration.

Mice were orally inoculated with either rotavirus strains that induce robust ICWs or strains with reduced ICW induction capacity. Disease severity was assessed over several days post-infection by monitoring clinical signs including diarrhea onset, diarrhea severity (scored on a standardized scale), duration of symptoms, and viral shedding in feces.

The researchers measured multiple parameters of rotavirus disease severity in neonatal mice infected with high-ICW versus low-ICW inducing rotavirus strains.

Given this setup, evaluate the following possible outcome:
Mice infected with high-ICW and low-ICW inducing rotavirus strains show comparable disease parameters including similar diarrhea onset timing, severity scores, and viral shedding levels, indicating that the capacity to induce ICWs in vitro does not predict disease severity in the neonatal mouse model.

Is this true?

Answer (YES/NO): NO